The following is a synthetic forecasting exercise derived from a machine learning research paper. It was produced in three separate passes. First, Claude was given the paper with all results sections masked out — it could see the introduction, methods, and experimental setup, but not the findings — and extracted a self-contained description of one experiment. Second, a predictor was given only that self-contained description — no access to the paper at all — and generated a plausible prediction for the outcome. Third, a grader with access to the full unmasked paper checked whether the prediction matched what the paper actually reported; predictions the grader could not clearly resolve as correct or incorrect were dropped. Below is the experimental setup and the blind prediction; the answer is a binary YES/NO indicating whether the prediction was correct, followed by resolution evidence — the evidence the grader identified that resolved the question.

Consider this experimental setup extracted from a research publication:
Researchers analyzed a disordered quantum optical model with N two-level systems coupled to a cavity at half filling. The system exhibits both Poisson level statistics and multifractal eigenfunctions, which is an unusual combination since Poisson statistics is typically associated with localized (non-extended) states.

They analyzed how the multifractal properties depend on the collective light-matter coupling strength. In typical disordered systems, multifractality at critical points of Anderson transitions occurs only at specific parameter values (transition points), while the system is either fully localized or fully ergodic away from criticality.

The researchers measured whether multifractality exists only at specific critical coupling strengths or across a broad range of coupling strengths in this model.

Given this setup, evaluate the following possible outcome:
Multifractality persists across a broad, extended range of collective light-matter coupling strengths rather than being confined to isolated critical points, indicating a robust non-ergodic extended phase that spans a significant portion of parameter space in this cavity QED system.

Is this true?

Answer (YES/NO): YES